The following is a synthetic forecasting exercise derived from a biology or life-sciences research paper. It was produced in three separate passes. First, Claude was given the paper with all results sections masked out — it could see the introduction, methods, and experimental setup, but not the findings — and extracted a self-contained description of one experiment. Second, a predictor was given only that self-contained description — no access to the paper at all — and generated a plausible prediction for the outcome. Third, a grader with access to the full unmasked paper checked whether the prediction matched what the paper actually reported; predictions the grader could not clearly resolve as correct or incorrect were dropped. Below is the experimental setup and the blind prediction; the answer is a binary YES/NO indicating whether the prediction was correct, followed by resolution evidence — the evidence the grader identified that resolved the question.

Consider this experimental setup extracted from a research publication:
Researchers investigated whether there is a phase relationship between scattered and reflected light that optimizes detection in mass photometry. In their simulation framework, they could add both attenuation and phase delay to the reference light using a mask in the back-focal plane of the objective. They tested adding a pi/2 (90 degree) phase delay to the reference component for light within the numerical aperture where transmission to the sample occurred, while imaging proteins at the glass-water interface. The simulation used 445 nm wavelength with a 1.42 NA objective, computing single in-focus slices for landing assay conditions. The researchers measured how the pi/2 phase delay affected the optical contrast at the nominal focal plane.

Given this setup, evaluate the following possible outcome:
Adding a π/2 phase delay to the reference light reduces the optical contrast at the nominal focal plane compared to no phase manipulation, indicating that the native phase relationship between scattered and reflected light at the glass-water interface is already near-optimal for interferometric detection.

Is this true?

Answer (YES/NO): NO